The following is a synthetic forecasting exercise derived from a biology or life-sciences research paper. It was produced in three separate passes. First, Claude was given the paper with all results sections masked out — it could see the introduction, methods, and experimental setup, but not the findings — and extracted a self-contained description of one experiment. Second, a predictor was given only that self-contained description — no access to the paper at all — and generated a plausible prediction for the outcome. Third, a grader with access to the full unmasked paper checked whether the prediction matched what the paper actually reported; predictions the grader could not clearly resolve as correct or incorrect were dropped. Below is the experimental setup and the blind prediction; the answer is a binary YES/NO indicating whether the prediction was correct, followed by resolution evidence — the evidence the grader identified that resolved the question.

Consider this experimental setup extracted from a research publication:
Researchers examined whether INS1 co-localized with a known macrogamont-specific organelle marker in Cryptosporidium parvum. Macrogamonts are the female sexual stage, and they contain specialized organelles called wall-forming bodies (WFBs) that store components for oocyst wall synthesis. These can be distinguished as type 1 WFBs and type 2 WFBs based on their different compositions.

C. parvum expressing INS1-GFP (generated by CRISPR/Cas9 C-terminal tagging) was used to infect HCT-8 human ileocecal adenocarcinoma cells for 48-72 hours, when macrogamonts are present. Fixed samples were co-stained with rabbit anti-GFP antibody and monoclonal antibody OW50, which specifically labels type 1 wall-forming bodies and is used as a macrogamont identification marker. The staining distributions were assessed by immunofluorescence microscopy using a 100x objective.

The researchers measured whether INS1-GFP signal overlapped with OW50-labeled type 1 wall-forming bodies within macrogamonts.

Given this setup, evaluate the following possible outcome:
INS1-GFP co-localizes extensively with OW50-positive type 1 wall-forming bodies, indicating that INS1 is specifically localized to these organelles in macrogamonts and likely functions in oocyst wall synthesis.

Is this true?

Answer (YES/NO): NO